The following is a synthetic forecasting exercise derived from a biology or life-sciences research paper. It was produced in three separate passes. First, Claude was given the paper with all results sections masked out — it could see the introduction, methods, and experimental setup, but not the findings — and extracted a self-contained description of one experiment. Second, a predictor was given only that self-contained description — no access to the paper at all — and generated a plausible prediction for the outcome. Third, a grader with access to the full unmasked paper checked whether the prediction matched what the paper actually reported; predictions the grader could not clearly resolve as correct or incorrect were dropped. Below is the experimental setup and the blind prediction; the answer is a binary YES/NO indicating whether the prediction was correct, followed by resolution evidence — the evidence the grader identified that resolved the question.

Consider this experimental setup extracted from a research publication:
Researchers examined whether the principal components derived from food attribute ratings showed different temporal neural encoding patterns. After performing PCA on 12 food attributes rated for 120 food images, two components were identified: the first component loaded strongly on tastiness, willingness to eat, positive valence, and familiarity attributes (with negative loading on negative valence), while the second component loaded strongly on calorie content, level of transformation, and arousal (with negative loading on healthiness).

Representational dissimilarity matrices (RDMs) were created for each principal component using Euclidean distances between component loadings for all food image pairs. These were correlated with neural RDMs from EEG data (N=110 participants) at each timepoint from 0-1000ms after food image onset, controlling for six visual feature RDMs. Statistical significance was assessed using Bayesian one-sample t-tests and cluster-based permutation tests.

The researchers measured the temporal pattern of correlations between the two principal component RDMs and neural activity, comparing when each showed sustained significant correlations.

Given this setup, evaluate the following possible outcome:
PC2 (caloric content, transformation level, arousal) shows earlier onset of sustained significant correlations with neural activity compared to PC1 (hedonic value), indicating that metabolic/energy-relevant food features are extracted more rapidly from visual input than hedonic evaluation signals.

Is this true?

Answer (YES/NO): YES